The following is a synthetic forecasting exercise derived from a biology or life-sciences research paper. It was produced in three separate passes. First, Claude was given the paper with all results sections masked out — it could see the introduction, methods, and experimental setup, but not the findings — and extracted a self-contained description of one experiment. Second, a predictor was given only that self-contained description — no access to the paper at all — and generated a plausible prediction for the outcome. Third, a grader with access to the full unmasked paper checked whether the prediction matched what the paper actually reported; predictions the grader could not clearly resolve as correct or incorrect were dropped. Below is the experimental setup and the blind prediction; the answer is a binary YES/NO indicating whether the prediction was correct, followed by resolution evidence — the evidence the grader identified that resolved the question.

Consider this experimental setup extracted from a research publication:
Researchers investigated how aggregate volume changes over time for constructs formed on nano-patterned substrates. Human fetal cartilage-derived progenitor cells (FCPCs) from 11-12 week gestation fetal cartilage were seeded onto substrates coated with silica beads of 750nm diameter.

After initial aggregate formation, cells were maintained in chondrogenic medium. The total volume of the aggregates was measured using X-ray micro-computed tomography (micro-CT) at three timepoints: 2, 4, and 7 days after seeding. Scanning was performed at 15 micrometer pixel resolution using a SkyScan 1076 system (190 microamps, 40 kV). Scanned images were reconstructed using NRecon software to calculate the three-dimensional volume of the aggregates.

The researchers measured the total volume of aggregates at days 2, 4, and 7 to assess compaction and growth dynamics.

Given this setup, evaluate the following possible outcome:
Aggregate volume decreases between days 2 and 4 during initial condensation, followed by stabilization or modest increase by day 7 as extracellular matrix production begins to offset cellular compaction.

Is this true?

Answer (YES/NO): NO